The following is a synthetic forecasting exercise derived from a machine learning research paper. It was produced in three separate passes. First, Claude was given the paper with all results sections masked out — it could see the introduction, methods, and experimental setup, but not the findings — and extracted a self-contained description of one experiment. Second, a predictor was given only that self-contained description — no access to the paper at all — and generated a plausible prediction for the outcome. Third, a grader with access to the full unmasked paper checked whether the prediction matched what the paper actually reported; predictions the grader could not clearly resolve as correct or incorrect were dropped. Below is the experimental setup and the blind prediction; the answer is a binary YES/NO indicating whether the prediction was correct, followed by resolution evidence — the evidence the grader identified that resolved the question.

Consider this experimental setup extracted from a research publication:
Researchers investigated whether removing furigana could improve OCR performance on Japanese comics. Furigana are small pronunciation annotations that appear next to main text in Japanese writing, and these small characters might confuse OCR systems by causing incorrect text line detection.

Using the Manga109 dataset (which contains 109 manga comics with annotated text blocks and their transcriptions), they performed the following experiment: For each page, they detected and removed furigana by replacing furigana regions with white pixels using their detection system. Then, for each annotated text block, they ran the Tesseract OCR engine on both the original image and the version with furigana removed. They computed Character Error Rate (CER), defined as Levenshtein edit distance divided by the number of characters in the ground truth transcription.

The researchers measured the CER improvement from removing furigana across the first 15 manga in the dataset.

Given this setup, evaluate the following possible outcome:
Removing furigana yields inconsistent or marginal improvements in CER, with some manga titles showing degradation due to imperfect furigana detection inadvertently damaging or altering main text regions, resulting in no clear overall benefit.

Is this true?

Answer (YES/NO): NO